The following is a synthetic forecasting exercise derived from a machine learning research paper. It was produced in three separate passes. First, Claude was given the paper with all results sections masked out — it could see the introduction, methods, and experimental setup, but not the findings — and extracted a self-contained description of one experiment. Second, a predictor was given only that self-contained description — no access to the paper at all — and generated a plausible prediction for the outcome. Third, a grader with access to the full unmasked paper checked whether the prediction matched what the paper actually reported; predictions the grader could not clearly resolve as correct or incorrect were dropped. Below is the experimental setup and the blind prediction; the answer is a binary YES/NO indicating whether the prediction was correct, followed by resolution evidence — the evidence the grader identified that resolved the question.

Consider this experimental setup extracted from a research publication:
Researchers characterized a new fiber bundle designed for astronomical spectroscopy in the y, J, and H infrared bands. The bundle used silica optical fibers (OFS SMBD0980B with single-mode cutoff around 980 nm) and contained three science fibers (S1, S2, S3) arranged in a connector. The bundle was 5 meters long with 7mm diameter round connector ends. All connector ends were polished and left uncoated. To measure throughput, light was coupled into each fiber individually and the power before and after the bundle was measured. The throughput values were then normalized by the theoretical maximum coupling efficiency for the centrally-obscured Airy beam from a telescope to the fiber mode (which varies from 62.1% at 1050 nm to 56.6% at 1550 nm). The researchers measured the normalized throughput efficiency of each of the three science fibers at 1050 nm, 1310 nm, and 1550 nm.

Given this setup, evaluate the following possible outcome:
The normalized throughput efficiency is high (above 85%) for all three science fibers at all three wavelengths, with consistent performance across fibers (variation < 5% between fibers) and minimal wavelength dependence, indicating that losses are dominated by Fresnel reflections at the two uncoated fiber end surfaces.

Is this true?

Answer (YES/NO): NO